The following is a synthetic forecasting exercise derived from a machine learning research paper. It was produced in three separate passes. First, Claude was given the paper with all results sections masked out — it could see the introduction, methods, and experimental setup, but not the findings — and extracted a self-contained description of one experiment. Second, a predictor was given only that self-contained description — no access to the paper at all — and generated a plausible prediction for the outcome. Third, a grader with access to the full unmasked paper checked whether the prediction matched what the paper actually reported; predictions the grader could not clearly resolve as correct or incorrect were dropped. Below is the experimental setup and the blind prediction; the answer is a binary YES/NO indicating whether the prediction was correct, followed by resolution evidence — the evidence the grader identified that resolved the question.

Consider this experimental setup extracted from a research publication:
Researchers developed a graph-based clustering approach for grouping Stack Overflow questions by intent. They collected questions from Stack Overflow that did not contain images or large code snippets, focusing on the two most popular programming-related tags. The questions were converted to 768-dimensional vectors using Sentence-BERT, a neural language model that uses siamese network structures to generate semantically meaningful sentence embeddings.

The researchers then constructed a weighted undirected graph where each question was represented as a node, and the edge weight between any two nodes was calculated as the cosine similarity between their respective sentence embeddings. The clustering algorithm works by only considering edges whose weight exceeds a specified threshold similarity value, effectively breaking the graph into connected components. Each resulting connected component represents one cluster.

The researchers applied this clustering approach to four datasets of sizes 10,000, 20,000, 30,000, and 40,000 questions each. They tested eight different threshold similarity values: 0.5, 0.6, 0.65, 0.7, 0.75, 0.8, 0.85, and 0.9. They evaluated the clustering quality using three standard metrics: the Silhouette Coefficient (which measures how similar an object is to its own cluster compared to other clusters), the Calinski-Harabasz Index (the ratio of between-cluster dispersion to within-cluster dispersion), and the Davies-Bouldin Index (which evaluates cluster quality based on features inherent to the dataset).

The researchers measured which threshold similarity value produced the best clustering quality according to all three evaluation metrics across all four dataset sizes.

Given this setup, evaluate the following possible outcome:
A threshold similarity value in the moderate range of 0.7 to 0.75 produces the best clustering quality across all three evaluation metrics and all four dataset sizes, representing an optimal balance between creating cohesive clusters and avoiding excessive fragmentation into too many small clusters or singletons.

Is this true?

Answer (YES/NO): NO